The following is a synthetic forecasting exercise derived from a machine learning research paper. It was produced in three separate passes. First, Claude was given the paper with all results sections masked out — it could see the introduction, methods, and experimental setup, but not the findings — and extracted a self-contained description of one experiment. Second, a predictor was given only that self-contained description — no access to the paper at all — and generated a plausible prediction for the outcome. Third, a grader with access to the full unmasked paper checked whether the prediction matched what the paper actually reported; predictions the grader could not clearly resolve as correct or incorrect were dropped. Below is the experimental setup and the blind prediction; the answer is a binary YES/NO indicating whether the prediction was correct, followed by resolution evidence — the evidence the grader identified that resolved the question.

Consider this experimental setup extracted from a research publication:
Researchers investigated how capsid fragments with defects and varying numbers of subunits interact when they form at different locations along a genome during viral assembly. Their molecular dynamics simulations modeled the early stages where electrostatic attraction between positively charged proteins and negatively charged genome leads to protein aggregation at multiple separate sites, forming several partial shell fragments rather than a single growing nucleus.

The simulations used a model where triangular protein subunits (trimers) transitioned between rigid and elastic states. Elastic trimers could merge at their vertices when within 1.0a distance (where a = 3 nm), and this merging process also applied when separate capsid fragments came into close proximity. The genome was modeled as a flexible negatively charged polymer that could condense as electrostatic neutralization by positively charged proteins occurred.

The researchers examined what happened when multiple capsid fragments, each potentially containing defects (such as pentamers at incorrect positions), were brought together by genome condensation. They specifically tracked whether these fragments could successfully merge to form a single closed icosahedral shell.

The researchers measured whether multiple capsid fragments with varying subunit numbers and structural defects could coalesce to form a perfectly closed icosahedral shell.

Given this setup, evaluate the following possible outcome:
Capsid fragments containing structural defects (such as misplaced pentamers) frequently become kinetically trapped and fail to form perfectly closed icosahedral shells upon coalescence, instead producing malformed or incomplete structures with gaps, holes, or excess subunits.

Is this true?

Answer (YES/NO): NO